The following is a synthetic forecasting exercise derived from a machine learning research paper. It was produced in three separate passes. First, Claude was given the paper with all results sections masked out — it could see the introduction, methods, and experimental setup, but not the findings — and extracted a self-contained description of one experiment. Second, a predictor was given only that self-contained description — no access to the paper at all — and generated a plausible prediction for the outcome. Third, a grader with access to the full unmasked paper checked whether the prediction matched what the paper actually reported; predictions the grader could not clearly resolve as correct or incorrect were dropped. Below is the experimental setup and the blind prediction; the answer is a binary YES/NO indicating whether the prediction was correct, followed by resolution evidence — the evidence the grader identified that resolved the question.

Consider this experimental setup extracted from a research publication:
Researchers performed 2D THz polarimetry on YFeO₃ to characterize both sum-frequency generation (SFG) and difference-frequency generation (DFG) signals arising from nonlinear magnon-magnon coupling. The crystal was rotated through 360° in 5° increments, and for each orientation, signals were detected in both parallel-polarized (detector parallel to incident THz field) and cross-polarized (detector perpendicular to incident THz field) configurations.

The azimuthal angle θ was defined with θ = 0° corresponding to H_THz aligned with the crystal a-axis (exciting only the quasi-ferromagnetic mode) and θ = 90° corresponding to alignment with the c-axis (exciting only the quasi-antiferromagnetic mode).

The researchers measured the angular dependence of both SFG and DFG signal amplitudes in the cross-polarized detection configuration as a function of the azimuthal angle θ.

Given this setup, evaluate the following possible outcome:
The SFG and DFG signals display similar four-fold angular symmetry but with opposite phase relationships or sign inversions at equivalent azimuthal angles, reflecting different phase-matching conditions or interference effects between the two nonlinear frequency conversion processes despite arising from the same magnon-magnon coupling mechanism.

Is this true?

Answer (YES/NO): NO